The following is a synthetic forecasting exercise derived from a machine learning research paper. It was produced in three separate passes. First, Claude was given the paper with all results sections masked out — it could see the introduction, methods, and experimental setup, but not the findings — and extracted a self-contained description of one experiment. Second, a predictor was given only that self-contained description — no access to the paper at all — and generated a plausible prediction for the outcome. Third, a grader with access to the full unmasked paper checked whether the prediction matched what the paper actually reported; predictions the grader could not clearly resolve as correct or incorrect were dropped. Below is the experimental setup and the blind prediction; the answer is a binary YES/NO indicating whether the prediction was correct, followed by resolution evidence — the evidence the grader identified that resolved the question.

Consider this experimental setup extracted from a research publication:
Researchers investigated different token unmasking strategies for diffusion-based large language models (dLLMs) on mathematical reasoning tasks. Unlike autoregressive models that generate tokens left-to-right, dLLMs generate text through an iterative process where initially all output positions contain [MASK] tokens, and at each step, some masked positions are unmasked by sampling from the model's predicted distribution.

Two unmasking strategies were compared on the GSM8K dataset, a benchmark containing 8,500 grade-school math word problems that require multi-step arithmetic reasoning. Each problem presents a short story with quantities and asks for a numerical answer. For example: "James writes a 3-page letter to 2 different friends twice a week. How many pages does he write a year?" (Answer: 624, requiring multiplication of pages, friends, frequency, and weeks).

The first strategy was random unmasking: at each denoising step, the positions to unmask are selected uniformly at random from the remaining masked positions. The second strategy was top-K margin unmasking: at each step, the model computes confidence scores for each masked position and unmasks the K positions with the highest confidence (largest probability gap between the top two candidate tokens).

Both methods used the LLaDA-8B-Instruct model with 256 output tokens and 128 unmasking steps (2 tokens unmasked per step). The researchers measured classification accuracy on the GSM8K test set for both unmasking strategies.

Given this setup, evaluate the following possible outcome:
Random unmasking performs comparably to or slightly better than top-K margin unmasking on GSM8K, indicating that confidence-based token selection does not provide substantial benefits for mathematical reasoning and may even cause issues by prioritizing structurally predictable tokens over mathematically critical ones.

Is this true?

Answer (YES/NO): NO